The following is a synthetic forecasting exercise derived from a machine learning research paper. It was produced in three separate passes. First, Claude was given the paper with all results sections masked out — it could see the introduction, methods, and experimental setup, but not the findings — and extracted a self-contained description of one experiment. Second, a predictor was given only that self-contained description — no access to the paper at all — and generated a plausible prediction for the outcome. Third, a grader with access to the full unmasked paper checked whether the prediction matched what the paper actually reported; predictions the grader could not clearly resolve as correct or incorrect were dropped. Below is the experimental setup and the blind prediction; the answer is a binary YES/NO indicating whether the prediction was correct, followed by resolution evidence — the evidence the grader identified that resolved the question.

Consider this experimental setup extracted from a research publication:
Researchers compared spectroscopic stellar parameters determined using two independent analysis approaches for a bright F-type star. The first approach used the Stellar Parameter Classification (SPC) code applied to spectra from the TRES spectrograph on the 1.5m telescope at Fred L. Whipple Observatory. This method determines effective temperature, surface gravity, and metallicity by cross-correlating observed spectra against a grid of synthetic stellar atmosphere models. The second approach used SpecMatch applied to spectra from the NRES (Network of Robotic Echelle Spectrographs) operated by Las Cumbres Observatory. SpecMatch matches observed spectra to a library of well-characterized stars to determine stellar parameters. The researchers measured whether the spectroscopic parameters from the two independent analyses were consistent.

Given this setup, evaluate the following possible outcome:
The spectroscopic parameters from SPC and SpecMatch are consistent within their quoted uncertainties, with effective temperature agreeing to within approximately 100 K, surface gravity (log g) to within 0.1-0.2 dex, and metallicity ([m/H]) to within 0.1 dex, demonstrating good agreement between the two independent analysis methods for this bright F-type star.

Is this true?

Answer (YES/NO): YES